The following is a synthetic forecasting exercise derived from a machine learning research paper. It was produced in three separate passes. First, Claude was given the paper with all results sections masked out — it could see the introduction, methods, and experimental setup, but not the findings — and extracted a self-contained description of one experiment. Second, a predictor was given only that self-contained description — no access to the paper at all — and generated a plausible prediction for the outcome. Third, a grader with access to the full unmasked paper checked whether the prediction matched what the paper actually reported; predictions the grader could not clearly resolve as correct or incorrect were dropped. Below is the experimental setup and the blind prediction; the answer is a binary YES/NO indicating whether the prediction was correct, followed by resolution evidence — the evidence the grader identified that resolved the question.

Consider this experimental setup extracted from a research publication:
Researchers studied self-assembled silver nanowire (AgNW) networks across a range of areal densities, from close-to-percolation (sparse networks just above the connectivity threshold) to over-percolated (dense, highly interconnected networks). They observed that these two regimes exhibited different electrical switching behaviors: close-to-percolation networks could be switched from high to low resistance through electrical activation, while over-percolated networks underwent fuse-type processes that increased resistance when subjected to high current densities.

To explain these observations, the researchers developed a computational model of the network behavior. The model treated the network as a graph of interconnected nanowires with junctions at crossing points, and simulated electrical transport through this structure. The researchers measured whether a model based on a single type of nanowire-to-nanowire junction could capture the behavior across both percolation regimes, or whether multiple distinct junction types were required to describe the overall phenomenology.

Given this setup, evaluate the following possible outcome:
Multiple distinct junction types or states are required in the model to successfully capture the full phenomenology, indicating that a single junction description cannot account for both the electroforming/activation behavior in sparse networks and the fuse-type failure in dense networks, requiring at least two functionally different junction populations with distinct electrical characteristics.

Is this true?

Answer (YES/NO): YES